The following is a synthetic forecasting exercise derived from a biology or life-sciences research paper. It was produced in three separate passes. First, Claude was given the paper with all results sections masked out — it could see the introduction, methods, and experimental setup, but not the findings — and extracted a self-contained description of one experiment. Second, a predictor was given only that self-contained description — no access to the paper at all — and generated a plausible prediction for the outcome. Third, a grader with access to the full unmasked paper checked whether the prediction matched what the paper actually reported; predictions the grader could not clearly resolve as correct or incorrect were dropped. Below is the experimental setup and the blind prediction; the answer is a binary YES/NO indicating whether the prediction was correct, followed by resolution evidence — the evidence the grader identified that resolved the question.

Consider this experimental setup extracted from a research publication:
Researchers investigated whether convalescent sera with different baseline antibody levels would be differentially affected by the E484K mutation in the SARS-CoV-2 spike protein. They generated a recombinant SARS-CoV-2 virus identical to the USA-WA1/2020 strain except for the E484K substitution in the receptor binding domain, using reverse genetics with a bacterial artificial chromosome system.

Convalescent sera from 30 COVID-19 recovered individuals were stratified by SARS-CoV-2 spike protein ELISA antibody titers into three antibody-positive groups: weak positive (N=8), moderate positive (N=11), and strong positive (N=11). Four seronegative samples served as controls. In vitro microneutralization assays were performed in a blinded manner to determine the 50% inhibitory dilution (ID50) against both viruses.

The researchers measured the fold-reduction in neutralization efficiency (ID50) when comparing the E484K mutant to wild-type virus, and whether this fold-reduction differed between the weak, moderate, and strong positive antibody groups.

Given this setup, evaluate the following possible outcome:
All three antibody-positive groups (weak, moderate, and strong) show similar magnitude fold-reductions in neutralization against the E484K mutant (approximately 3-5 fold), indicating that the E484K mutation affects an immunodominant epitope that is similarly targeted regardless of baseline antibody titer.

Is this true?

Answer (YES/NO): NO